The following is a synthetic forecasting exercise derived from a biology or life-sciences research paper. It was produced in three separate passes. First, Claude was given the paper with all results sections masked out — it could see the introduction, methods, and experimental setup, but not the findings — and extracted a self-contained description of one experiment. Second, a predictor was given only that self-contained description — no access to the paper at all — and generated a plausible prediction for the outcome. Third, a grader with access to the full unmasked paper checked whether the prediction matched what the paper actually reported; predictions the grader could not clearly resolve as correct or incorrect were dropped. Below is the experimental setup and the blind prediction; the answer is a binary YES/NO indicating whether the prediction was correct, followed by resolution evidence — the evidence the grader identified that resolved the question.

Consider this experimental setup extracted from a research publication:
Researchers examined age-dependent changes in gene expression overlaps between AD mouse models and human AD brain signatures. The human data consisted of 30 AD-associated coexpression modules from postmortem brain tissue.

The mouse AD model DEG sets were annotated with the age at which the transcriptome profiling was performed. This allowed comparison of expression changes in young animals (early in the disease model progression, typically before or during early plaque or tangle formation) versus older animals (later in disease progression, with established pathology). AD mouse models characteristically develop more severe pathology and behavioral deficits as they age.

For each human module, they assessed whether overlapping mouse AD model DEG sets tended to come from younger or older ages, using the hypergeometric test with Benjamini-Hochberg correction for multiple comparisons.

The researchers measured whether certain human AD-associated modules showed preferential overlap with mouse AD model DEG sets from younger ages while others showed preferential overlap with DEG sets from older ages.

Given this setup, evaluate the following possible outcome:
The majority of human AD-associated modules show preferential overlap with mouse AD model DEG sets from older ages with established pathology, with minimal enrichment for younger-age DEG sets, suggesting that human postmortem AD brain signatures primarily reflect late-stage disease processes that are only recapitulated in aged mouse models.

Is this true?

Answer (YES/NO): NO